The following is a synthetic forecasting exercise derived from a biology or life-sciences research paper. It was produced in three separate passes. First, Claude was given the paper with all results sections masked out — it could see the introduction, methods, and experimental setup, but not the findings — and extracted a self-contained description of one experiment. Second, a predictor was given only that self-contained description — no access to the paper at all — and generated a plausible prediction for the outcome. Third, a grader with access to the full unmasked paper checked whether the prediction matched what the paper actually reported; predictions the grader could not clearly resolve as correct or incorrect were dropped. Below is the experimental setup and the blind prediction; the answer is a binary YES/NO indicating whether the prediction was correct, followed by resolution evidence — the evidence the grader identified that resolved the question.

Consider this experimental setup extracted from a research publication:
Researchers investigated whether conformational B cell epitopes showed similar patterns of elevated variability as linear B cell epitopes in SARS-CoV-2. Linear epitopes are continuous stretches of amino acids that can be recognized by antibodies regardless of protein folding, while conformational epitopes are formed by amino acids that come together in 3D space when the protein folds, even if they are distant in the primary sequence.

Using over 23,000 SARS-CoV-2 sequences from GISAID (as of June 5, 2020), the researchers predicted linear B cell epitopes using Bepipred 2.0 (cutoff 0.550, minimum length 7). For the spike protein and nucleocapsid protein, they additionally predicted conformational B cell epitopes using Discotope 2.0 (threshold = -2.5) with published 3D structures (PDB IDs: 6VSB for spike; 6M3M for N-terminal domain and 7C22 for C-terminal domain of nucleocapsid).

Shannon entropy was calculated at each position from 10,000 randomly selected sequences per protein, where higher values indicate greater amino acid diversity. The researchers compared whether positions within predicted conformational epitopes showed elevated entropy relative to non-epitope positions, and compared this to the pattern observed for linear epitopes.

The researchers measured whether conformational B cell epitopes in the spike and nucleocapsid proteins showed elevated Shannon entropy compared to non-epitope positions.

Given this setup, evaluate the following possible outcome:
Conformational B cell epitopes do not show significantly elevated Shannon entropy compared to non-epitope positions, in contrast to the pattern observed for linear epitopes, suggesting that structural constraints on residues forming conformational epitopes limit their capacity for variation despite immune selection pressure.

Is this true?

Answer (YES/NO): NO